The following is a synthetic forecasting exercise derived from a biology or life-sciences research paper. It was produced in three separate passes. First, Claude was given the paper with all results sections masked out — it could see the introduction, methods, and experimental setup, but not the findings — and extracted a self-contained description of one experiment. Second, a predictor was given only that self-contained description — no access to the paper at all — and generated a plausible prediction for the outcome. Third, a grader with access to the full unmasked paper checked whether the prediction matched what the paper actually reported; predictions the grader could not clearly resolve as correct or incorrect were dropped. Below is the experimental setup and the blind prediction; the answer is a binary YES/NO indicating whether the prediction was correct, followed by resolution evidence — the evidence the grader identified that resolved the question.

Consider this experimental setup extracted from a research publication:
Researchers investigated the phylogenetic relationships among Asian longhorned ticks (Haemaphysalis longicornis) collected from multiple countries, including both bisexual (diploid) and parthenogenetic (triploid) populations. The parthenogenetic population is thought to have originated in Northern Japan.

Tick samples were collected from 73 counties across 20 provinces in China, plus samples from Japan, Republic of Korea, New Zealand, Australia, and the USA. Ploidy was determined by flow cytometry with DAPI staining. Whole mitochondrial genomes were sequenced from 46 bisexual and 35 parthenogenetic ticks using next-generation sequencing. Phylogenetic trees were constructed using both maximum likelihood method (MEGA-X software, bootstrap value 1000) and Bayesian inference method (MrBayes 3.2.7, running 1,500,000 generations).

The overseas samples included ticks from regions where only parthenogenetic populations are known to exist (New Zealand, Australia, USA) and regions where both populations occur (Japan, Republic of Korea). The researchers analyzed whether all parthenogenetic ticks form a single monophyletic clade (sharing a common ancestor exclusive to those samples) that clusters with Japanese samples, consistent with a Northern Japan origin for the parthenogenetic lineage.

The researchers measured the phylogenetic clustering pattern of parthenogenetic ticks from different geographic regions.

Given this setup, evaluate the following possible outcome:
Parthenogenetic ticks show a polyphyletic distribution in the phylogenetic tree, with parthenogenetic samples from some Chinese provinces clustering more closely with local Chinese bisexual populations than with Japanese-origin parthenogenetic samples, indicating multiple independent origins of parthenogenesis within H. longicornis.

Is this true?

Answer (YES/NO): NO